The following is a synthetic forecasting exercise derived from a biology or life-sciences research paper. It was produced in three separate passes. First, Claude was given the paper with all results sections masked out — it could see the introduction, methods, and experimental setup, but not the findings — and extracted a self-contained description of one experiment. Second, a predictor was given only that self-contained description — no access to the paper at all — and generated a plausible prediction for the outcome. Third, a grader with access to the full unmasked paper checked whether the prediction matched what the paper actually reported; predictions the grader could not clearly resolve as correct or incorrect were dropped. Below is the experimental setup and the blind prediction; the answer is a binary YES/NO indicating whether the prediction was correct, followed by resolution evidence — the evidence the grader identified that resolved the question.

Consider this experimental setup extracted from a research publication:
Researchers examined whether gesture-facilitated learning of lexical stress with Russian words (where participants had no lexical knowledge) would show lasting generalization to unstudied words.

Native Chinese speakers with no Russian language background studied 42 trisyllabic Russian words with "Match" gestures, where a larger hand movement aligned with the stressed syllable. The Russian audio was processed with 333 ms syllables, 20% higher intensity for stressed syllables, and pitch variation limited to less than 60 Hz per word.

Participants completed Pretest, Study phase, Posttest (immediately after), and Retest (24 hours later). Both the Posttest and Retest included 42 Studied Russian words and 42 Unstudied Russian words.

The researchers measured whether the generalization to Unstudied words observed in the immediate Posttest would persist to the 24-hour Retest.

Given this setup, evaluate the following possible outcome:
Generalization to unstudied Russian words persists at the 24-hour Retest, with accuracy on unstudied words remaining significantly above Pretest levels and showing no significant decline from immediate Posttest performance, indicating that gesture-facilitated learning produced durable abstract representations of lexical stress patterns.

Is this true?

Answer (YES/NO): NO